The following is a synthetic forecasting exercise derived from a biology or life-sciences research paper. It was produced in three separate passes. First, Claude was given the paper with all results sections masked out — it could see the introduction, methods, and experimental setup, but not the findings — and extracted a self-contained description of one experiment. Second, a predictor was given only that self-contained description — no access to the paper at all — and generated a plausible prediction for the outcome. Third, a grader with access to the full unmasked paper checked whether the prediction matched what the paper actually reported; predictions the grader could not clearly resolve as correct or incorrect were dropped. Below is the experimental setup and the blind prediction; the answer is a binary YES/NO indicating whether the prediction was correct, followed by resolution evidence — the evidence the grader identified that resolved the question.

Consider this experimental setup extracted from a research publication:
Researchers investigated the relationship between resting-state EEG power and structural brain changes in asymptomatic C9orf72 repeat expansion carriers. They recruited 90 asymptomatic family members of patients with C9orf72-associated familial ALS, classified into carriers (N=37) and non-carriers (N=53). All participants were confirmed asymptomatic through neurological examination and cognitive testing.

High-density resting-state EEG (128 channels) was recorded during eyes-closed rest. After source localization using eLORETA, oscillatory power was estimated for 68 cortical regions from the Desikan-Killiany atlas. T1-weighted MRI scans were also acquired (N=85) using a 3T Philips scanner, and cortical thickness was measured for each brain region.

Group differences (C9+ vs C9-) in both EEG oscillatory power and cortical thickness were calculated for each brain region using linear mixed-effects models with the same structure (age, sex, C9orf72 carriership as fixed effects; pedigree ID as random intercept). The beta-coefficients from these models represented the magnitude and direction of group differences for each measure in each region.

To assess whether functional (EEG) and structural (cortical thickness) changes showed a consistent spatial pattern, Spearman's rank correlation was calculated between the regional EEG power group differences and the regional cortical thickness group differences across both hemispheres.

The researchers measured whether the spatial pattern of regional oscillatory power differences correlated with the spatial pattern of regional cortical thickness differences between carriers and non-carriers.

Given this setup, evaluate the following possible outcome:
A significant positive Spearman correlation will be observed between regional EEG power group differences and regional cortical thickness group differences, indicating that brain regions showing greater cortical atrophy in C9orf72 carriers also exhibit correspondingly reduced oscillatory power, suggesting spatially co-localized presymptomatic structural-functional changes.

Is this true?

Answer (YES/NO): YES